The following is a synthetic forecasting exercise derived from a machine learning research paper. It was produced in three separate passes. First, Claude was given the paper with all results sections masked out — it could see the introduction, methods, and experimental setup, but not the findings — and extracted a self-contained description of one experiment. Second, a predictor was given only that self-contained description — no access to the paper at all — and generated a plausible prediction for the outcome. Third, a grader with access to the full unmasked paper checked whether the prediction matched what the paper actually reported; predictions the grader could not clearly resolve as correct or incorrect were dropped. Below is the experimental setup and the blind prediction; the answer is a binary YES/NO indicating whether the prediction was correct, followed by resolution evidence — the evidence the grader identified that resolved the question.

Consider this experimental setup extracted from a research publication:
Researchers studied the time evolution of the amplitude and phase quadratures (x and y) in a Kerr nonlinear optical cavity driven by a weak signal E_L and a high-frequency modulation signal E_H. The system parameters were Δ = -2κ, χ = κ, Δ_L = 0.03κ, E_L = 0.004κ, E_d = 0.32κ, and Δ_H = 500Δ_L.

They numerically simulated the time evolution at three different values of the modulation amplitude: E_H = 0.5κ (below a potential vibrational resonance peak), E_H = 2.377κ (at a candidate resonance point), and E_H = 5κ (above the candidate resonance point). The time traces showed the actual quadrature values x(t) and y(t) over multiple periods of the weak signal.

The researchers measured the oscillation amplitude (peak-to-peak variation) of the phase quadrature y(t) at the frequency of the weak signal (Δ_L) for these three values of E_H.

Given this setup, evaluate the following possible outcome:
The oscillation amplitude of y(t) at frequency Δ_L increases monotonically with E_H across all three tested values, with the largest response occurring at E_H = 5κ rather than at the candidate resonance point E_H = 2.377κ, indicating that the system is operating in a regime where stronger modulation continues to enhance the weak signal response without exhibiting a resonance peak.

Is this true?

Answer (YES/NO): NO